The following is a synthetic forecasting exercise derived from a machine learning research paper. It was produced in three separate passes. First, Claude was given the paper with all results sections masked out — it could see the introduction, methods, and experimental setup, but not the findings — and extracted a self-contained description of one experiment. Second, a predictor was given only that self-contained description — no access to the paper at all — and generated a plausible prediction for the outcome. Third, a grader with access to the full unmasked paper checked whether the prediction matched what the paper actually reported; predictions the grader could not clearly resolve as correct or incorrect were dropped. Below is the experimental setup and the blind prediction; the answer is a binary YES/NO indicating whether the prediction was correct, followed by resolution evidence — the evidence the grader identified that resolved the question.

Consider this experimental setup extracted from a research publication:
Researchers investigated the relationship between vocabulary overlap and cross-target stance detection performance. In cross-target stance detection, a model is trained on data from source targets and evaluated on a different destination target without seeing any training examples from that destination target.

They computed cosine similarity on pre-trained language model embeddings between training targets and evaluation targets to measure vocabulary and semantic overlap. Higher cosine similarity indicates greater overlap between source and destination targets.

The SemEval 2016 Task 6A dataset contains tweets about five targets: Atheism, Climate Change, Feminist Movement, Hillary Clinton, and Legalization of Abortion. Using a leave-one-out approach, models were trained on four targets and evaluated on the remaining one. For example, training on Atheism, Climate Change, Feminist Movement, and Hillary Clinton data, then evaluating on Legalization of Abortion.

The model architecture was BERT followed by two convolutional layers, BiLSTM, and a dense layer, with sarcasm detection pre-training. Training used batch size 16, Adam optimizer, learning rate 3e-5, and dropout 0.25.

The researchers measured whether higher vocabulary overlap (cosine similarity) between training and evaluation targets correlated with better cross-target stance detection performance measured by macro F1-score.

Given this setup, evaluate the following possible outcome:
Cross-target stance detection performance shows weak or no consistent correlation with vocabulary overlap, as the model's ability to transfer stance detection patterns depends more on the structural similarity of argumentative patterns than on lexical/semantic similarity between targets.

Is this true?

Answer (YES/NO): NO